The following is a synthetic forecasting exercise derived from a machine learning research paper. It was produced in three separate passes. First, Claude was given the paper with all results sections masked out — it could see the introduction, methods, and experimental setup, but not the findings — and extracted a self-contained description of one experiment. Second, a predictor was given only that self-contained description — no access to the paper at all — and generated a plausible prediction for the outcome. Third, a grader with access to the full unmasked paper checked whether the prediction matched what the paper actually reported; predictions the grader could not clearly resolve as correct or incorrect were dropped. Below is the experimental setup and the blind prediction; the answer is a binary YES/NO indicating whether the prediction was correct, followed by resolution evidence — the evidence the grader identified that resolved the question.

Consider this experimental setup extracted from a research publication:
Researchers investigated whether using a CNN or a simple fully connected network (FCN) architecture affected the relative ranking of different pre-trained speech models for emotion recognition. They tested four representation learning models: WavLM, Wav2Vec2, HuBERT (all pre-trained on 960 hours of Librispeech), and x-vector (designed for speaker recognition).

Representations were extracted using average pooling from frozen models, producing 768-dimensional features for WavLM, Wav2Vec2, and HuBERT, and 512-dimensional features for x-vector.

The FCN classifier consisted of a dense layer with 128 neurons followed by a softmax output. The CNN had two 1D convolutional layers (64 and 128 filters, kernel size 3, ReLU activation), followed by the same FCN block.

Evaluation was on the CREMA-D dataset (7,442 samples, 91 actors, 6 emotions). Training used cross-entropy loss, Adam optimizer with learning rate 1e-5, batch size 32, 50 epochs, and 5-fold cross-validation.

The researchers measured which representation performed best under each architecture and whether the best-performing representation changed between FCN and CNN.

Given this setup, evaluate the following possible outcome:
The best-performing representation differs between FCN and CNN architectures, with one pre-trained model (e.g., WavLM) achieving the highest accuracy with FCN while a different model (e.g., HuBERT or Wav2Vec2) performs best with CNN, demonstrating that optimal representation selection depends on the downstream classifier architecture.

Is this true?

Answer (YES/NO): NO